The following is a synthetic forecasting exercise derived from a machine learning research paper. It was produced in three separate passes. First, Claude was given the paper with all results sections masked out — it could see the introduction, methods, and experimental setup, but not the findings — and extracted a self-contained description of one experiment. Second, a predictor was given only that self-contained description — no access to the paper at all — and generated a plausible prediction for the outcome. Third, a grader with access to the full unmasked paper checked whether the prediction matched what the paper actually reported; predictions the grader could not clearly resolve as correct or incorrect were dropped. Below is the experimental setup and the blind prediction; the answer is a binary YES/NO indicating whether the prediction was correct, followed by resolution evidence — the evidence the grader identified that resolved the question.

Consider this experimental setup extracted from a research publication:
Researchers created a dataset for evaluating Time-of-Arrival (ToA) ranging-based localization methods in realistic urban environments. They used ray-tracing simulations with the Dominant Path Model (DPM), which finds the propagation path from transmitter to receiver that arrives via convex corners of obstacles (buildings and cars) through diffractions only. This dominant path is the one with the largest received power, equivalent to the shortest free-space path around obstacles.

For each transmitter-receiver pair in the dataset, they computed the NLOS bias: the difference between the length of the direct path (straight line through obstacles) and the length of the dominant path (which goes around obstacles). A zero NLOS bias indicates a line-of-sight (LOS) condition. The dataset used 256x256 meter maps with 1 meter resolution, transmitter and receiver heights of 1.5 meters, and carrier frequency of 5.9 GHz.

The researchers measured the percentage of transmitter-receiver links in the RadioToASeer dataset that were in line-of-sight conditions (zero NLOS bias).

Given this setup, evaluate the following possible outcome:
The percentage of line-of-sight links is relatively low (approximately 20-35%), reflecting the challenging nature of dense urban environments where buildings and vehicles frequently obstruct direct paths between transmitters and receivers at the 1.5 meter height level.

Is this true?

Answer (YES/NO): NO